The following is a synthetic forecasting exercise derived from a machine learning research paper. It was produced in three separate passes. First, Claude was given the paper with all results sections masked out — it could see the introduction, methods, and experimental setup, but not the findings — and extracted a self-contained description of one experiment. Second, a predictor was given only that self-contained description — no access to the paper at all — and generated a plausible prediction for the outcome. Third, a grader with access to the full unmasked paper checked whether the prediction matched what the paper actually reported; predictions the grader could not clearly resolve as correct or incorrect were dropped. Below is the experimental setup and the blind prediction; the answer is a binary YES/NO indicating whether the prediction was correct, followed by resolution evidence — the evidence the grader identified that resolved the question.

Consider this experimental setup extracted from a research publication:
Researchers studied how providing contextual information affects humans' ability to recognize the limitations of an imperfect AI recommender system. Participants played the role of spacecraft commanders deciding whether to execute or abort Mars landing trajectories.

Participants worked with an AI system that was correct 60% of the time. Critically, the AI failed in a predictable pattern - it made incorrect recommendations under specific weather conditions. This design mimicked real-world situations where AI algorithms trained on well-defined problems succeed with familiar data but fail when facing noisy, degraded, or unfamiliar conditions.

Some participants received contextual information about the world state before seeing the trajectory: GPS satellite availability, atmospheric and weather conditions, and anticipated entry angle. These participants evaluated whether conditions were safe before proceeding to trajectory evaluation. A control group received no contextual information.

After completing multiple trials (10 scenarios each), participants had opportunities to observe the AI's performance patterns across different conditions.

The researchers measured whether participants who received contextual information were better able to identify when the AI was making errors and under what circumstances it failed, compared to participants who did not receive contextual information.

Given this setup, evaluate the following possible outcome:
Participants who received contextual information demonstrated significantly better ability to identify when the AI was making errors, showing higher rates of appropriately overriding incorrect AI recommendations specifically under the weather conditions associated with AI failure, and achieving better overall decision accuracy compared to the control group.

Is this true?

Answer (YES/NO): YES